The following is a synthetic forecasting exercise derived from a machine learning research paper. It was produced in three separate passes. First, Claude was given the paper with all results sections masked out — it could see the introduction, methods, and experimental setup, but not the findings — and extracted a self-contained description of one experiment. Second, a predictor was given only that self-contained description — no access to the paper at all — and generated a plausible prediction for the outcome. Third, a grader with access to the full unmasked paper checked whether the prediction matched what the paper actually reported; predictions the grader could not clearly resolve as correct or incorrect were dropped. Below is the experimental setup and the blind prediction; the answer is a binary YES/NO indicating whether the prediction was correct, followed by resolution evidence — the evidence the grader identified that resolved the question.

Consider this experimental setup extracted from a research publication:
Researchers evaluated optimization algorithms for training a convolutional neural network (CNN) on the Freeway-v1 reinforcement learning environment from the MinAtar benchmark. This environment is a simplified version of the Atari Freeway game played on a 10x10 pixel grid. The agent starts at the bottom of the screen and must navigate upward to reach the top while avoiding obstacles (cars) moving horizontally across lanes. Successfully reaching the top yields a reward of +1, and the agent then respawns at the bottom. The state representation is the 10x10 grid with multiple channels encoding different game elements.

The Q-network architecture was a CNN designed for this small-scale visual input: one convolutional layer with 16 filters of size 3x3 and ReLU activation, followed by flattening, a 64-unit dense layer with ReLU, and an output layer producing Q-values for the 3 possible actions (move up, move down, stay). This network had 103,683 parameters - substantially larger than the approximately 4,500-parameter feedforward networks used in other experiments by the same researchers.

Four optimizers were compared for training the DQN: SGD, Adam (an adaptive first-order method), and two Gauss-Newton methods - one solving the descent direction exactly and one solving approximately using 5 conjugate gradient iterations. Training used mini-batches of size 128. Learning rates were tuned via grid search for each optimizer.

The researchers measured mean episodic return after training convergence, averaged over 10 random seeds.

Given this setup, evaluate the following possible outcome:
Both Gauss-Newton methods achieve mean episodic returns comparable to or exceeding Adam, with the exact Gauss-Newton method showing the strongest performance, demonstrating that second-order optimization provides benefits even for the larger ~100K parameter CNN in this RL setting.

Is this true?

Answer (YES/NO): YES